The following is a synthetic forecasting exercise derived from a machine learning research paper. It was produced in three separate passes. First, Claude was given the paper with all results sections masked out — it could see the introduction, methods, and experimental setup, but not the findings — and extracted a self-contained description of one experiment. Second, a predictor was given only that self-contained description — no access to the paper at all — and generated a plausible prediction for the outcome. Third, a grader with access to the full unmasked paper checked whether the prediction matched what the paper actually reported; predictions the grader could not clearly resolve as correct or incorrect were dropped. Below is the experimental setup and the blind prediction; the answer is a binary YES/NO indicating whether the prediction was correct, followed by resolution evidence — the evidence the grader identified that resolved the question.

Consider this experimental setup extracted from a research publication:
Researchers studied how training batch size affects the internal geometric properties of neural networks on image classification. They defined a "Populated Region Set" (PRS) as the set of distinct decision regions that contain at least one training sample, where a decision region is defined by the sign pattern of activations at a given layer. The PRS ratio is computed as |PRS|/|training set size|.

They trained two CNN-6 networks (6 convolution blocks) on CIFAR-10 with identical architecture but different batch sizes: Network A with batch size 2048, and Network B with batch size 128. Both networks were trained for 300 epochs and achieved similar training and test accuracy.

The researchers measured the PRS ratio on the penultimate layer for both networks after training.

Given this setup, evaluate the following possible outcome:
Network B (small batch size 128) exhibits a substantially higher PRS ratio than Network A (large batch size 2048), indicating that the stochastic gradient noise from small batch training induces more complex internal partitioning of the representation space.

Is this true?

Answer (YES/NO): NO